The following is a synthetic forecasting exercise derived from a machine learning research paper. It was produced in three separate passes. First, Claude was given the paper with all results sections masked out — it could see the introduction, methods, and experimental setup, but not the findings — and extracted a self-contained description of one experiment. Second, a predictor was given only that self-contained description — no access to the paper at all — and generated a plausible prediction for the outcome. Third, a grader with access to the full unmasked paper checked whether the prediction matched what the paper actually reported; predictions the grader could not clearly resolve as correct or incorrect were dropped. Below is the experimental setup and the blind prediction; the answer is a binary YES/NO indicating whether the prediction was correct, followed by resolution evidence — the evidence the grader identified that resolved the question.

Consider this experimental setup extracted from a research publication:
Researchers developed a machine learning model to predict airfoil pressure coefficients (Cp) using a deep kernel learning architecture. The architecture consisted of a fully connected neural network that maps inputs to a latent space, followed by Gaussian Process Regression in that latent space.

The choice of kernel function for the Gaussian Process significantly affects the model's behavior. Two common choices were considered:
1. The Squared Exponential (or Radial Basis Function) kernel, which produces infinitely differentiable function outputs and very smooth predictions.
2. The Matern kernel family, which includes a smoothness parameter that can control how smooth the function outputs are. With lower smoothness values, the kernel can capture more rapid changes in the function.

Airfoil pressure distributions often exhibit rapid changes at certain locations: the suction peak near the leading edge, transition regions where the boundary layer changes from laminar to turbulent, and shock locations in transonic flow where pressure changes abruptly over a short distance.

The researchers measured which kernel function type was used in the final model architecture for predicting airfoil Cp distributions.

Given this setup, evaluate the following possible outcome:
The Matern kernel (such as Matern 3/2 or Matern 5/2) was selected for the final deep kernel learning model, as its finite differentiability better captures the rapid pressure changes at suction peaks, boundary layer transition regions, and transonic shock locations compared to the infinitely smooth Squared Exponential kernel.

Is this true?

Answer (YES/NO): YES